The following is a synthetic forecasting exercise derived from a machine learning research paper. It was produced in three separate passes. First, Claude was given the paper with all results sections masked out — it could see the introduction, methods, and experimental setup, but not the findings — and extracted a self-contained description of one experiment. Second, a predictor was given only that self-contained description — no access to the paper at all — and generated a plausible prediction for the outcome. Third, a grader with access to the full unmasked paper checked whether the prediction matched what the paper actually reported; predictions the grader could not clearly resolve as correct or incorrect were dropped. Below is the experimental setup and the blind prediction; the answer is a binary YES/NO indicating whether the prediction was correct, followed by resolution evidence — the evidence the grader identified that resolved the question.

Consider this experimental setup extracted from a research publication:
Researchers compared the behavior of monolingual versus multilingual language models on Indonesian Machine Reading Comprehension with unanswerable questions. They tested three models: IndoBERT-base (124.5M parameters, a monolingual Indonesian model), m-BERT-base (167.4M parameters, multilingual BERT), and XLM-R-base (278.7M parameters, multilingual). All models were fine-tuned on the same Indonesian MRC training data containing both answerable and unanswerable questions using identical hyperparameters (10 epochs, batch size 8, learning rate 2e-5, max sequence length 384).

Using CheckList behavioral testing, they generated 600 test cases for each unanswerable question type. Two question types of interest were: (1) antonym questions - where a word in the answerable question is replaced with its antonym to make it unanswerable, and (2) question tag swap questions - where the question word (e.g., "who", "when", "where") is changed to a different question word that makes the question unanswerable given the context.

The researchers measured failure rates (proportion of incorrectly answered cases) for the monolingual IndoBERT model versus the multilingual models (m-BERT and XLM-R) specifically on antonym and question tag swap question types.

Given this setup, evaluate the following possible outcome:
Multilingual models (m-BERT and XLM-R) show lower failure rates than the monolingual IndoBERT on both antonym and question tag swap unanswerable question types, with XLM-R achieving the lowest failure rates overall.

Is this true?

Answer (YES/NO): NO